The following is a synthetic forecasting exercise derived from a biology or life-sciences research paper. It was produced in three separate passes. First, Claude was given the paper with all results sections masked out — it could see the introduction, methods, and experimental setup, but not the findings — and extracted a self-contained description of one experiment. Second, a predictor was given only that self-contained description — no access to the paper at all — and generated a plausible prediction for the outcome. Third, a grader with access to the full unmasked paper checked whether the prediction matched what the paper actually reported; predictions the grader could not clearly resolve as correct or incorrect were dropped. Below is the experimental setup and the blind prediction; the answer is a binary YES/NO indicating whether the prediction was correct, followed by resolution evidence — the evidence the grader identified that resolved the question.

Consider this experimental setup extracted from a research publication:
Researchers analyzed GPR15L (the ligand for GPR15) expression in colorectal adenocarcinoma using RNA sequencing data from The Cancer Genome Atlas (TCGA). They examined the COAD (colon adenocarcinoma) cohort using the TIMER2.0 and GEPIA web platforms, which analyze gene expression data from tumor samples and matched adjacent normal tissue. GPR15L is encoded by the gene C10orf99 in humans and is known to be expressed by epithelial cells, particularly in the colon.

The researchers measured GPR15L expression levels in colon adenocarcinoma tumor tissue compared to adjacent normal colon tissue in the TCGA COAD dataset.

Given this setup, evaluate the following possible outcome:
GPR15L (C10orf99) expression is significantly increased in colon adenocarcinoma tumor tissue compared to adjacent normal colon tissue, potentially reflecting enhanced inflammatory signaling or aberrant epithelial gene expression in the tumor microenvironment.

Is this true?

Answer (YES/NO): NO